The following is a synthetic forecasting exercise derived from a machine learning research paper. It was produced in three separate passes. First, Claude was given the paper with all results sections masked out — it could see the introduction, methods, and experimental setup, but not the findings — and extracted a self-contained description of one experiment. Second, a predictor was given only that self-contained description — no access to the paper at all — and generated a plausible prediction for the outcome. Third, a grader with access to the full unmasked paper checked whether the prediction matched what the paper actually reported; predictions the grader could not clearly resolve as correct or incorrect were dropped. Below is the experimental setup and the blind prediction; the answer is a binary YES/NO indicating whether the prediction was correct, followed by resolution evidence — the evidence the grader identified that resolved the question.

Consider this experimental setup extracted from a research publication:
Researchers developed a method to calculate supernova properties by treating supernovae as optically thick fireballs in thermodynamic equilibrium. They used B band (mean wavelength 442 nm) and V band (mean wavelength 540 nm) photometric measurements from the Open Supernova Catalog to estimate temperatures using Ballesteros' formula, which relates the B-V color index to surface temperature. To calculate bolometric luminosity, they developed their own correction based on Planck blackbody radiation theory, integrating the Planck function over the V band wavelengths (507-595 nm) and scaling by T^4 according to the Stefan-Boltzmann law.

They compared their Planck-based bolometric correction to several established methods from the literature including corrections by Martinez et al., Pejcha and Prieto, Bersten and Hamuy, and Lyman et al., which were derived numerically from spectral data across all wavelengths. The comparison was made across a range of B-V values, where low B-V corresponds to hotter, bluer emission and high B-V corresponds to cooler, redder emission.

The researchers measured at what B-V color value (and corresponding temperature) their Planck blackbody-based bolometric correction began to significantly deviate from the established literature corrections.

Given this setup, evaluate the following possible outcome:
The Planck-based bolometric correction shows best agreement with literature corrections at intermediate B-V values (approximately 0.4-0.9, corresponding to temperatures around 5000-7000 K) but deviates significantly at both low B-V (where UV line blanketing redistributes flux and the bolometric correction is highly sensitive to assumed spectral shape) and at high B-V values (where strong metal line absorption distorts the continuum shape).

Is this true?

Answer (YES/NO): NO